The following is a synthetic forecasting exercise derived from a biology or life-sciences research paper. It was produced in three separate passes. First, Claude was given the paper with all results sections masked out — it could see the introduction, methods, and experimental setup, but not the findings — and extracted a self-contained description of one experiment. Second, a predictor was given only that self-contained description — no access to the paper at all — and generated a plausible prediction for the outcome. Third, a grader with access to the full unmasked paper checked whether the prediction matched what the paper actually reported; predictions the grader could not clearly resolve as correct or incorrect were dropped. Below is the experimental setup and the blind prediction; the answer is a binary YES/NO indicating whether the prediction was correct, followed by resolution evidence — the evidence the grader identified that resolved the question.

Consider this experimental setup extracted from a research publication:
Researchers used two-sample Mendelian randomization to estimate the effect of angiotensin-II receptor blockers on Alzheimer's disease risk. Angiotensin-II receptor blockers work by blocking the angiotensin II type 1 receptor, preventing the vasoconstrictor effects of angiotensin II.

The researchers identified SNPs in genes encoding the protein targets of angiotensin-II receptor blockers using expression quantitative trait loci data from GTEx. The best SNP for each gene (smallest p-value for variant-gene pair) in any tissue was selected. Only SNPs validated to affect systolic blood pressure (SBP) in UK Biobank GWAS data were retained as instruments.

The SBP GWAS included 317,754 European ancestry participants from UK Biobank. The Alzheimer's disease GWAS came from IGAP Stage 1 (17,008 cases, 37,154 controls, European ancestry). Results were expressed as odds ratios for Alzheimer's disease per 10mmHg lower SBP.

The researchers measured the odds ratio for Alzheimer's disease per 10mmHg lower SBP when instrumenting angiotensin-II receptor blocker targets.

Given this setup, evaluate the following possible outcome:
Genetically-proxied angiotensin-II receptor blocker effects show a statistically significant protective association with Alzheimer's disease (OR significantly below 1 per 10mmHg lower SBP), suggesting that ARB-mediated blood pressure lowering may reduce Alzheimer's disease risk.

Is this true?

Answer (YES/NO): NO